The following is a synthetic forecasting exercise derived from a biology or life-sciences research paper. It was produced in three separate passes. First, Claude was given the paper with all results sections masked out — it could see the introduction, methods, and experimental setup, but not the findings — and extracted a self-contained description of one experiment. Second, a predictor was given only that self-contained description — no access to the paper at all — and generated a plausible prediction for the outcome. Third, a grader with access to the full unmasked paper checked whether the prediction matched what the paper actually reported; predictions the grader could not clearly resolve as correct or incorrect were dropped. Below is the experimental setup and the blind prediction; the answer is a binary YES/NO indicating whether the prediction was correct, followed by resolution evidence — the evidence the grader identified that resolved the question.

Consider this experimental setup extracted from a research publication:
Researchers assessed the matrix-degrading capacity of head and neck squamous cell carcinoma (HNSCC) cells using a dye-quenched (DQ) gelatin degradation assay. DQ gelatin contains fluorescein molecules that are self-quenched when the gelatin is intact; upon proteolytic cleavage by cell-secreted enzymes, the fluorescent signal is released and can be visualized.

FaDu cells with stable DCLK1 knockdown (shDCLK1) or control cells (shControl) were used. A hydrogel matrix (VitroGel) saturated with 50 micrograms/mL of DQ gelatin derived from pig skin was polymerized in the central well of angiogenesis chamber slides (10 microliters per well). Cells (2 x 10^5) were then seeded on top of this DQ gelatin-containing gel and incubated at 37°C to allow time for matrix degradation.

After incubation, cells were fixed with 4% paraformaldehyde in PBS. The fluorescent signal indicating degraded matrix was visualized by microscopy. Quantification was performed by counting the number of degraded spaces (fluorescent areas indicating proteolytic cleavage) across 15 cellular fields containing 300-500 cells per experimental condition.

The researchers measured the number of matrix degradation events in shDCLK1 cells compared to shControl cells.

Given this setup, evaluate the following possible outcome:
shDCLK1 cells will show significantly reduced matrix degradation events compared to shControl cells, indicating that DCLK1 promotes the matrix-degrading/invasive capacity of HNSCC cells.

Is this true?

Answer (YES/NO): YES